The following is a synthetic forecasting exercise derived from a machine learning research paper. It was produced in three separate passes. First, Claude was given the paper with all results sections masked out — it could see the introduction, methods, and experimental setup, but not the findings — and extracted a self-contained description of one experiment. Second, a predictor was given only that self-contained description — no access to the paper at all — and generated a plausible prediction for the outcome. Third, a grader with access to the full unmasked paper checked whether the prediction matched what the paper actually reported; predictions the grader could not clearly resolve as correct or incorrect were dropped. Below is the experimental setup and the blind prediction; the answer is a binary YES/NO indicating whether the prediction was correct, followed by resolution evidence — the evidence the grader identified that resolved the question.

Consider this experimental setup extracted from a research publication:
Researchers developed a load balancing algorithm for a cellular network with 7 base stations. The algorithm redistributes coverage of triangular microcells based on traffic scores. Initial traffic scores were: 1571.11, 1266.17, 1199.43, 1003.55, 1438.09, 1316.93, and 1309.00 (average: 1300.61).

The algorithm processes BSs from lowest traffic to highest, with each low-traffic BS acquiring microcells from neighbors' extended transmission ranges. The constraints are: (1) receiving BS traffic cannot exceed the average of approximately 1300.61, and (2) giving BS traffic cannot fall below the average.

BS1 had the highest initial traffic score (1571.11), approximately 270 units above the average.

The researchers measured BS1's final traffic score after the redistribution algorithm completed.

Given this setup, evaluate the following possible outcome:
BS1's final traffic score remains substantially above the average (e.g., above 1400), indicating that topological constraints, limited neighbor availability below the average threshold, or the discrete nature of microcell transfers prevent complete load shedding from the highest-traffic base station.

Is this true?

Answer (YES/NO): NO